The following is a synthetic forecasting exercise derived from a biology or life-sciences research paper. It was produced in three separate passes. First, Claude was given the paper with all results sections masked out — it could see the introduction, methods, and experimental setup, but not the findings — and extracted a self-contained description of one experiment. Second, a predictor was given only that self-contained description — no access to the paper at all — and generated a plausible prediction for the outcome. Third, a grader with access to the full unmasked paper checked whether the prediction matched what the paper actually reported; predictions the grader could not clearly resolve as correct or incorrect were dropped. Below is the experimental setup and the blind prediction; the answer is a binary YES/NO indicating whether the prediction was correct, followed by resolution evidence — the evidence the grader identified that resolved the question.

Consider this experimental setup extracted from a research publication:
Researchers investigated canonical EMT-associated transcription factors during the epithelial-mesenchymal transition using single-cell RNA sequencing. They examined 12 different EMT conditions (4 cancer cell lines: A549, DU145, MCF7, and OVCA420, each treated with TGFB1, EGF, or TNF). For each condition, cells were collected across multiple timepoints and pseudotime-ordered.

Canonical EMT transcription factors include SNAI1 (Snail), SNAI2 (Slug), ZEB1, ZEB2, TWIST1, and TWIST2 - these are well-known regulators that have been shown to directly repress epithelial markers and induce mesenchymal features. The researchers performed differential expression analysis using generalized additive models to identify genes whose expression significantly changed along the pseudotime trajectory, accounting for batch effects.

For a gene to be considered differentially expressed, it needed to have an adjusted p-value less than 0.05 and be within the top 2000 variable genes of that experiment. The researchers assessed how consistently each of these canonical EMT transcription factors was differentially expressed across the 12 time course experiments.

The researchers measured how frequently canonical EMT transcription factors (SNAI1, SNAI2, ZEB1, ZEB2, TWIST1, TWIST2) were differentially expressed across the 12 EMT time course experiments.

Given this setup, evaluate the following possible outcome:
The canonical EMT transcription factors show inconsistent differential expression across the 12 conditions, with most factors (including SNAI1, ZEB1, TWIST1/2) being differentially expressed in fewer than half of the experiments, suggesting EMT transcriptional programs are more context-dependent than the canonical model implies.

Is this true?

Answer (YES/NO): YES